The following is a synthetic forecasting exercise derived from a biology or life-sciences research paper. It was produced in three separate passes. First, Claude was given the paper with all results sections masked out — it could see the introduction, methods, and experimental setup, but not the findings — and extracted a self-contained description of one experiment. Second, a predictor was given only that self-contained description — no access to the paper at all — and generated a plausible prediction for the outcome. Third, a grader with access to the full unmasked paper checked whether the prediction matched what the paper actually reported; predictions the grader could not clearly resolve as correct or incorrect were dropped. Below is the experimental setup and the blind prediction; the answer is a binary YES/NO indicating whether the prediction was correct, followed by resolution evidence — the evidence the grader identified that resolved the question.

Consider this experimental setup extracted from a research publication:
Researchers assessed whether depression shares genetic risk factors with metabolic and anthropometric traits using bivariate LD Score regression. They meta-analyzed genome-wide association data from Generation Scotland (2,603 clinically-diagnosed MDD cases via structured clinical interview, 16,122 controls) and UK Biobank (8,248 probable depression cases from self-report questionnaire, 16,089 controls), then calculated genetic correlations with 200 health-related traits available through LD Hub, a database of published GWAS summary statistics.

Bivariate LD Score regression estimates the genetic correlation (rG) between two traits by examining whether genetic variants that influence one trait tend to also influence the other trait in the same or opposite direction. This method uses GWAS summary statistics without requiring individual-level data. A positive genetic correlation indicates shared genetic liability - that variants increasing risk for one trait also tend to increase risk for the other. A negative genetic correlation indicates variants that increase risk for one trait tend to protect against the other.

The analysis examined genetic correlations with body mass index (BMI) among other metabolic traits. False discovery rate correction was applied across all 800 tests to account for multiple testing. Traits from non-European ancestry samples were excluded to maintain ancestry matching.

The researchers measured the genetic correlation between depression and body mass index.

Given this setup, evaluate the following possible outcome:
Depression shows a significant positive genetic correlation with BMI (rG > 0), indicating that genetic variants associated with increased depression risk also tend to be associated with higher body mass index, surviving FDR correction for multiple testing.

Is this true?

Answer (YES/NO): NO